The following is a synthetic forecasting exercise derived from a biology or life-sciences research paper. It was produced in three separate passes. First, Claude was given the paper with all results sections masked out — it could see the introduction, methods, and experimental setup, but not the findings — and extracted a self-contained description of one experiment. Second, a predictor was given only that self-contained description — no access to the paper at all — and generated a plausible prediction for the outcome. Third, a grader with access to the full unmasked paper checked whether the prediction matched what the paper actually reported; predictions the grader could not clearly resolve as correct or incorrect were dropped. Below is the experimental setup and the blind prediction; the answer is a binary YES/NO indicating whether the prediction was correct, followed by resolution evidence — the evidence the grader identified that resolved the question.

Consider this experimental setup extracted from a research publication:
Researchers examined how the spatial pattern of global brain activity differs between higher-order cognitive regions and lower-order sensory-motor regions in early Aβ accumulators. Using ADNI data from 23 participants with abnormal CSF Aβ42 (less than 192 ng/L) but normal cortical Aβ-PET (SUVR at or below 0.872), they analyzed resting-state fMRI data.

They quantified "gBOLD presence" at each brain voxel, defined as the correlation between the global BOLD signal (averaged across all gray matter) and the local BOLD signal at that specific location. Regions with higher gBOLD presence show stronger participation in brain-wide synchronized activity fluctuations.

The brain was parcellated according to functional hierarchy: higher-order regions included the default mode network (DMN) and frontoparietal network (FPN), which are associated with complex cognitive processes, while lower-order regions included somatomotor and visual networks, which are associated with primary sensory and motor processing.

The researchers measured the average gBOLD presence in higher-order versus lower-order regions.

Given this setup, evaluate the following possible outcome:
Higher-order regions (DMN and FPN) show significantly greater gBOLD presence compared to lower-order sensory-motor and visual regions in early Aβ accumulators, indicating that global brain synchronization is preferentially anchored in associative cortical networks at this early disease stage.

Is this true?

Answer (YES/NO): NO